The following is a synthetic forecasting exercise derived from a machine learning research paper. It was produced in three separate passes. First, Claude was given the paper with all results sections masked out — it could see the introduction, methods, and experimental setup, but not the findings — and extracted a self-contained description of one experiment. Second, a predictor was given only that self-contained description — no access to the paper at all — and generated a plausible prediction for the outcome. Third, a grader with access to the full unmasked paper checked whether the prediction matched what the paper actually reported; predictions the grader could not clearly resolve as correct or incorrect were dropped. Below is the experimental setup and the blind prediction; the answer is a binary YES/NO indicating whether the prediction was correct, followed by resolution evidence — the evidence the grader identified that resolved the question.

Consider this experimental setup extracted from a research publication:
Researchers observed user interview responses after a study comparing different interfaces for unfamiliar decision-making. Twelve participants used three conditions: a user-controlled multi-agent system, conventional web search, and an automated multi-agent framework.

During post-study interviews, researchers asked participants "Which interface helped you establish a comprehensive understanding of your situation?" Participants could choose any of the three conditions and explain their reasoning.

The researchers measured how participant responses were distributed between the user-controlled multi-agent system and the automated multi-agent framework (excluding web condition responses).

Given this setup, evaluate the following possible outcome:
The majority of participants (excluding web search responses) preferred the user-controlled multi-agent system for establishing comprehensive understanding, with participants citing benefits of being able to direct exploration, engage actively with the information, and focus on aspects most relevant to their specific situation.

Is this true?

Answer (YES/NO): NO